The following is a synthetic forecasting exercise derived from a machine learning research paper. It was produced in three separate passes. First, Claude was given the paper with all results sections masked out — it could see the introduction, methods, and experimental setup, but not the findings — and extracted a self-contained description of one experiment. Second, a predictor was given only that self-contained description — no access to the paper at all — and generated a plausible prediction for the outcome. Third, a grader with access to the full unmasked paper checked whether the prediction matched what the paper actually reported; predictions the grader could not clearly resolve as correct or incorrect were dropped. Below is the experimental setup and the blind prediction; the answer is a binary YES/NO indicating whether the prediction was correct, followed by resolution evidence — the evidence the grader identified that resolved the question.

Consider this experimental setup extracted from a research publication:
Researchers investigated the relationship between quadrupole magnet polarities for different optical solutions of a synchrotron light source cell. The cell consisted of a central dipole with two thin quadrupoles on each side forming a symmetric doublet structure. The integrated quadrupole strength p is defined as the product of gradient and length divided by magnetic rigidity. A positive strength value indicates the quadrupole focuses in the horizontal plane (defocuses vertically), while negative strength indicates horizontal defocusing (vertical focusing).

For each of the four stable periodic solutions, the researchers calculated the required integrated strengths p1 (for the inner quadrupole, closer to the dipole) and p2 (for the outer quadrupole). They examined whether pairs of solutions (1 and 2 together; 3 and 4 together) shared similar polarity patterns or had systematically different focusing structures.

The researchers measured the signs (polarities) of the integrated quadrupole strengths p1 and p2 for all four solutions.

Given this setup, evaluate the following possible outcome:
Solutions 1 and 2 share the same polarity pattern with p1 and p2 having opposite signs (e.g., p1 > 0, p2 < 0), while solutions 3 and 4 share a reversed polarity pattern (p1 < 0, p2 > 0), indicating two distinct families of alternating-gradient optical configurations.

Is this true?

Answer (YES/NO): NO